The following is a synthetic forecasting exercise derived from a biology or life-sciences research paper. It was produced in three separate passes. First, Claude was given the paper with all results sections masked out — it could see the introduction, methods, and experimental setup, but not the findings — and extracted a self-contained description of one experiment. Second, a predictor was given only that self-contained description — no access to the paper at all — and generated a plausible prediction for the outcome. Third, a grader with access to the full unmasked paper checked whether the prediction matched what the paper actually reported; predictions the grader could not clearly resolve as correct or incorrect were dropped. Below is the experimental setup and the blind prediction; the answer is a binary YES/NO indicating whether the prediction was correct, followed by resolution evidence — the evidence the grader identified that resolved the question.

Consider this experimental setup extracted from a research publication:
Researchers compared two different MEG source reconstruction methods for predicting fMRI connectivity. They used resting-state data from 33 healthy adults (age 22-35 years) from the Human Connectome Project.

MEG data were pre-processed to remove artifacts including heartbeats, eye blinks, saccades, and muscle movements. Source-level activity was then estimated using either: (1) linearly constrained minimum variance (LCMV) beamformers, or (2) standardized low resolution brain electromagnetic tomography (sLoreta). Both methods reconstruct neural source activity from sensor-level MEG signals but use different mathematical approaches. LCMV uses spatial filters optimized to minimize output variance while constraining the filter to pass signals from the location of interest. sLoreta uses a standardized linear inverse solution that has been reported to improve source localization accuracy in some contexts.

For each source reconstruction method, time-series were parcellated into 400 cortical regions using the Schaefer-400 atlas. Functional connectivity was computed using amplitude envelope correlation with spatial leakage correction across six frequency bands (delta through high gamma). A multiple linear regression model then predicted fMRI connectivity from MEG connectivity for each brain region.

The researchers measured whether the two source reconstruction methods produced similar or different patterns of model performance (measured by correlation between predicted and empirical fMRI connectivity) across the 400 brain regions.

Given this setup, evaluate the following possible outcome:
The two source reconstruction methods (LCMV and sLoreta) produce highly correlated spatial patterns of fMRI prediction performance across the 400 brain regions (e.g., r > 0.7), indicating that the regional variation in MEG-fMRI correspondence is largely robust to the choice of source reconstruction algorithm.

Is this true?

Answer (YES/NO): YES